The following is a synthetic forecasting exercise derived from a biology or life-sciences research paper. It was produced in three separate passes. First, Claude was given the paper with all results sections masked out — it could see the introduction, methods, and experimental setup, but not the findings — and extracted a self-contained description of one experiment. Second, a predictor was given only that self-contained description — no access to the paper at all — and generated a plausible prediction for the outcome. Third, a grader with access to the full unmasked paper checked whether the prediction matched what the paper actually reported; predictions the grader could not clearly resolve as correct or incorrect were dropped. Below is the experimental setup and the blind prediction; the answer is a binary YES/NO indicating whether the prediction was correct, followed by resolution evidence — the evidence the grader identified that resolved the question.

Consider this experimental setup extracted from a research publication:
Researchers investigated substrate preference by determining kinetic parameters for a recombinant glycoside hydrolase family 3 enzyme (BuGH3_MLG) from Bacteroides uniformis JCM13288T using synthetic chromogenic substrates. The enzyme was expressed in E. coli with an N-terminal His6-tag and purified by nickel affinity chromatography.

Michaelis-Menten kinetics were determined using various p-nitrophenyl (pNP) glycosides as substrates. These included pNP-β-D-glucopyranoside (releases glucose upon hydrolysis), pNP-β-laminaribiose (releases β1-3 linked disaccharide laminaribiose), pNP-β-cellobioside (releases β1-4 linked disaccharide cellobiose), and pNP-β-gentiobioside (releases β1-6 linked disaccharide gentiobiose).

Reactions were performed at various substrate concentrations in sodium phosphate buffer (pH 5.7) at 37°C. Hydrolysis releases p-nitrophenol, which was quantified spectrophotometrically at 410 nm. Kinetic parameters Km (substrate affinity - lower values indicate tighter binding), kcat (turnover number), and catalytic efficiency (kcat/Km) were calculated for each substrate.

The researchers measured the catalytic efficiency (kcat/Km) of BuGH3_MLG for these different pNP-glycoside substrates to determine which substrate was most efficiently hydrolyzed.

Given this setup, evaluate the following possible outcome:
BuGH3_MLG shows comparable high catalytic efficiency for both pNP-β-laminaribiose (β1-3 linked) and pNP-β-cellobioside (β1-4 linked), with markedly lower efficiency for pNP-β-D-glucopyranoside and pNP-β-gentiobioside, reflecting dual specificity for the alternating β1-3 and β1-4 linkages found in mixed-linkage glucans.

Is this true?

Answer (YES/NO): NO